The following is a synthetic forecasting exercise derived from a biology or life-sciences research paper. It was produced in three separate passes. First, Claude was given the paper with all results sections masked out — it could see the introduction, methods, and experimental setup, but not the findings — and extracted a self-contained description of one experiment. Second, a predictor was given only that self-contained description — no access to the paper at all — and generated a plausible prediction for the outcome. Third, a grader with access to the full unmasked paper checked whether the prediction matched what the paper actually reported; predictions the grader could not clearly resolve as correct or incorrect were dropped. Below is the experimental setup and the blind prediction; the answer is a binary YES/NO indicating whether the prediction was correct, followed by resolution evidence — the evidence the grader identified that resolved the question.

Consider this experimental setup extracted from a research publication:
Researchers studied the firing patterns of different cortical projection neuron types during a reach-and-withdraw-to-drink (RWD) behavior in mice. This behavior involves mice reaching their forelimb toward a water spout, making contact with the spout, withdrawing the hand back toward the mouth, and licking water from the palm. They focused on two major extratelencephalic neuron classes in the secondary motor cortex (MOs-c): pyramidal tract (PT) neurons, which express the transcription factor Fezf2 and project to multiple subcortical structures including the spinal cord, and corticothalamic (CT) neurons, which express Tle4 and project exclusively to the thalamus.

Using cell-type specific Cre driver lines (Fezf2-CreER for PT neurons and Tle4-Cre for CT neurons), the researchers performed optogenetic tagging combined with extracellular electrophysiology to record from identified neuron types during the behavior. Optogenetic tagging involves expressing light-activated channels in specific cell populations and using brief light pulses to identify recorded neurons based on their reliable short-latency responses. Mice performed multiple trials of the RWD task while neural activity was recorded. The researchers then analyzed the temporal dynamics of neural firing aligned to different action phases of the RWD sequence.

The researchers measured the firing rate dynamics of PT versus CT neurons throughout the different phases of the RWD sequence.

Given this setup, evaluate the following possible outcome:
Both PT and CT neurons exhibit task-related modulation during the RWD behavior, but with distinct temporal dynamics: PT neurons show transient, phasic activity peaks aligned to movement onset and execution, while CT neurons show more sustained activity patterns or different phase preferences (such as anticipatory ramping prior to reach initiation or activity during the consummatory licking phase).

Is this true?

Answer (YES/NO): YES